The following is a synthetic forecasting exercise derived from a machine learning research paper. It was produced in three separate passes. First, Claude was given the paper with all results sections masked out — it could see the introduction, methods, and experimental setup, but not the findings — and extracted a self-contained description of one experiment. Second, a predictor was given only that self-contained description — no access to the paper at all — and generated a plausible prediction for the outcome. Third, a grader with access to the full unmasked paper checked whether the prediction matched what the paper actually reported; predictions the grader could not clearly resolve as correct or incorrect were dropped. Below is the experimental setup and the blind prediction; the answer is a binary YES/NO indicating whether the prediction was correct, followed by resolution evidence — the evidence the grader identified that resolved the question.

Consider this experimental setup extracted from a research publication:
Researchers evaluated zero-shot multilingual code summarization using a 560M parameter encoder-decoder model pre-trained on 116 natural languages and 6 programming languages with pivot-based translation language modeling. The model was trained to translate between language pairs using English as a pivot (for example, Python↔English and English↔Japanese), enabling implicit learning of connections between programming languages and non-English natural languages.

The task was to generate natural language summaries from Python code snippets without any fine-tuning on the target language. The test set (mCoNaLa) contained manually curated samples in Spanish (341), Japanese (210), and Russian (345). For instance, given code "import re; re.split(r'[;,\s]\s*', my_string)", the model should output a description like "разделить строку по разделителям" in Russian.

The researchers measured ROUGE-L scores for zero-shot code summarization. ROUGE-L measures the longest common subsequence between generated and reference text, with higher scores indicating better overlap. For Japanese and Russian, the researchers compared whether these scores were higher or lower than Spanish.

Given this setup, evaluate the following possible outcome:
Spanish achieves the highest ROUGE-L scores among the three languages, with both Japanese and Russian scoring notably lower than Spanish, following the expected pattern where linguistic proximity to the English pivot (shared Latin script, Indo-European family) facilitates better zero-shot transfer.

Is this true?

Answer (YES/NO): NO